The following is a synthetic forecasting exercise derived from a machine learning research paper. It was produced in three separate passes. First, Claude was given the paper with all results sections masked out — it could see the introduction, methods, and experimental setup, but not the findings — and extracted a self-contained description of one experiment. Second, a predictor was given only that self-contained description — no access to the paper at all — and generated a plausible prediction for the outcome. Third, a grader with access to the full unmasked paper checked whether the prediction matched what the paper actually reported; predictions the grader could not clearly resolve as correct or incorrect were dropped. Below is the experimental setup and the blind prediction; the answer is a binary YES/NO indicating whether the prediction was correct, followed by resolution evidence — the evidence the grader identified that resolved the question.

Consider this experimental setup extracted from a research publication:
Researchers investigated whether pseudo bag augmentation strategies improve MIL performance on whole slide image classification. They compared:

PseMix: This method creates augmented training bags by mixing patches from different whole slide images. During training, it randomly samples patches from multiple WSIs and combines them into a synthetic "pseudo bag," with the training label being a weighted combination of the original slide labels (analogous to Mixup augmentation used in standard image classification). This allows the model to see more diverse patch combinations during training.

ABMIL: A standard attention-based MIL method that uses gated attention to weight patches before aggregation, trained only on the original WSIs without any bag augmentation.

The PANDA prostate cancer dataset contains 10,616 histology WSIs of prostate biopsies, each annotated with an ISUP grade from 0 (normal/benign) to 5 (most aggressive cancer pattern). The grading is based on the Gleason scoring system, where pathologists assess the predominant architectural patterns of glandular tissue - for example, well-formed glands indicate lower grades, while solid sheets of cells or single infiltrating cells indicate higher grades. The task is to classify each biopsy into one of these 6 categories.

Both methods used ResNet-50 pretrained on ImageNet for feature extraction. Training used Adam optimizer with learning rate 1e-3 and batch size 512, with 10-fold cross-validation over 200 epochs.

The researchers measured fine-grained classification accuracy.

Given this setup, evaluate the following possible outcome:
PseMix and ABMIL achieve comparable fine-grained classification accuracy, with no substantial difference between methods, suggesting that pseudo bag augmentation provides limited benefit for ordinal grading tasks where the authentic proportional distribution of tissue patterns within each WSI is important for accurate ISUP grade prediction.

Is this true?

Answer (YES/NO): YES